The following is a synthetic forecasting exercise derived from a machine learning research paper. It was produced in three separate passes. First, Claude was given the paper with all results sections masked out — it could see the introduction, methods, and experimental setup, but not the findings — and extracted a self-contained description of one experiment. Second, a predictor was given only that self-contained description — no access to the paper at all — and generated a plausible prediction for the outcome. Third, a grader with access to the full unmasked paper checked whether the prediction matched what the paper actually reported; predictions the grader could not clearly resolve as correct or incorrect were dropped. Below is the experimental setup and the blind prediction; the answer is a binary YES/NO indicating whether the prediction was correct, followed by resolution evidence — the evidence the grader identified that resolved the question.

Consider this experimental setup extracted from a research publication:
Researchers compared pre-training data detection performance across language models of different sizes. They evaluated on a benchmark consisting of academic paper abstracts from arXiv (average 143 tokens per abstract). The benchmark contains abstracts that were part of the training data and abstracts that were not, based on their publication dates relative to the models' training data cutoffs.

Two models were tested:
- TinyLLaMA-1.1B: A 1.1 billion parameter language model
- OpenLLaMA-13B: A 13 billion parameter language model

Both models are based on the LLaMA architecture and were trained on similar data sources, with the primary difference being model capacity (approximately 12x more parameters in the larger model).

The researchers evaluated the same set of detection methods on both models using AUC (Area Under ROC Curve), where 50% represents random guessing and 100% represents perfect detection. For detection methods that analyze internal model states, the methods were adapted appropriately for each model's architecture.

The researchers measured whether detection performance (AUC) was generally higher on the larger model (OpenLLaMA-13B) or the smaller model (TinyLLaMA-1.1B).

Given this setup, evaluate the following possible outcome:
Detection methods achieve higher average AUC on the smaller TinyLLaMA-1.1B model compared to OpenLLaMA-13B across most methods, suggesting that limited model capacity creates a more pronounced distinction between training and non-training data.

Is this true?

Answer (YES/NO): NO